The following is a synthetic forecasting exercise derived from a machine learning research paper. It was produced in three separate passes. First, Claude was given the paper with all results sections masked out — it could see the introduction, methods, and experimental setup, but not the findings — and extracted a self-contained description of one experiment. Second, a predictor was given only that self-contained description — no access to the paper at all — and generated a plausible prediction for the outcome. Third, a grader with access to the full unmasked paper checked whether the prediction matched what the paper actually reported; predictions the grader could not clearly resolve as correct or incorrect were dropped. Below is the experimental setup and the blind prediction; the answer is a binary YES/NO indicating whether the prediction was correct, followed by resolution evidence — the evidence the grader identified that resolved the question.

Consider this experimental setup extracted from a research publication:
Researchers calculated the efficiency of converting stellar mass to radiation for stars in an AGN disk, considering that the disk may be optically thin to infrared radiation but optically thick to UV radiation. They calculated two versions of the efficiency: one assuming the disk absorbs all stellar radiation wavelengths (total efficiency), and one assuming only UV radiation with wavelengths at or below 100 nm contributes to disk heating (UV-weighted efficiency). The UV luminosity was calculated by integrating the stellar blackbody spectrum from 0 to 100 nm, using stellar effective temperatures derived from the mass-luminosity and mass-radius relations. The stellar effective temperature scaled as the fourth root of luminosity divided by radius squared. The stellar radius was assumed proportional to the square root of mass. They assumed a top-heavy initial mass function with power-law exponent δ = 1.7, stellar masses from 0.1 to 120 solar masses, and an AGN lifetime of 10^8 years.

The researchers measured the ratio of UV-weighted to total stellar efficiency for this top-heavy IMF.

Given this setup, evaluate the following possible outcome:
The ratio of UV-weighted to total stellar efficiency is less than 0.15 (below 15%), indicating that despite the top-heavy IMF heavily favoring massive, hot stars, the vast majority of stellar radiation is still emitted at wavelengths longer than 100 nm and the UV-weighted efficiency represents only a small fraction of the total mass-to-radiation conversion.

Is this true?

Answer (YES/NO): NO